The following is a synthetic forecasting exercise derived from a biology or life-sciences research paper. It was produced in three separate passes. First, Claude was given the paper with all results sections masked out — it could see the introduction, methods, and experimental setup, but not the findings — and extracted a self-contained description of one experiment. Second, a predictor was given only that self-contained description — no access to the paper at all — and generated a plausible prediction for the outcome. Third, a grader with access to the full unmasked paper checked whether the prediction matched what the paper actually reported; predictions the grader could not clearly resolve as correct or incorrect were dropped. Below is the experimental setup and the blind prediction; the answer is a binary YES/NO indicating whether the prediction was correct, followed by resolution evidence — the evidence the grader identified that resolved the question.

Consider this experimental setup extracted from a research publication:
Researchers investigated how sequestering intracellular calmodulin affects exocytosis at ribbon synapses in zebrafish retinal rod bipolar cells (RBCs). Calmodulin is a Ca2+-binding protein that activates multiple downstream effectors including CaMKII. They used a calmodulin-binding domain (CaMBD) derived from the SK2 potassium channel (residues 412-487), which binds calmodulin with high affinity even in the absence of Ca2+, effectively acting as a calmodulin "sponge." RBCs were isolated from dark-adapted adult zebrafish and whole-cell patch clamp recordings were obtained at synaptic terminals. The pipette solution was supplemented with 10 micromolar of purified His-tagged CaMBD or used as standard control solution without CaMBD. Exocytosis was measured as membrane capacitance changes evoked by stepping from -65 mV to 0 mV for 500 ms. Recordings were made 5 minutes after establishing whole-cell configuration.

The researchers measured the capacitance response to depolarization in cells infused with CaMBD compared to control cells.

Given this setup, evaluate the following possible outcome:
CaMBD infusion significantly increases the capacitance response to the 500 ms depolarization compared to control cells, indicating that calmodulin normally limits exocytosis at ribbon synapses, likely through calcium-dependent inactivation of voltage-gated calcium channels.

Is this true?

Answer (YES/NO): NO